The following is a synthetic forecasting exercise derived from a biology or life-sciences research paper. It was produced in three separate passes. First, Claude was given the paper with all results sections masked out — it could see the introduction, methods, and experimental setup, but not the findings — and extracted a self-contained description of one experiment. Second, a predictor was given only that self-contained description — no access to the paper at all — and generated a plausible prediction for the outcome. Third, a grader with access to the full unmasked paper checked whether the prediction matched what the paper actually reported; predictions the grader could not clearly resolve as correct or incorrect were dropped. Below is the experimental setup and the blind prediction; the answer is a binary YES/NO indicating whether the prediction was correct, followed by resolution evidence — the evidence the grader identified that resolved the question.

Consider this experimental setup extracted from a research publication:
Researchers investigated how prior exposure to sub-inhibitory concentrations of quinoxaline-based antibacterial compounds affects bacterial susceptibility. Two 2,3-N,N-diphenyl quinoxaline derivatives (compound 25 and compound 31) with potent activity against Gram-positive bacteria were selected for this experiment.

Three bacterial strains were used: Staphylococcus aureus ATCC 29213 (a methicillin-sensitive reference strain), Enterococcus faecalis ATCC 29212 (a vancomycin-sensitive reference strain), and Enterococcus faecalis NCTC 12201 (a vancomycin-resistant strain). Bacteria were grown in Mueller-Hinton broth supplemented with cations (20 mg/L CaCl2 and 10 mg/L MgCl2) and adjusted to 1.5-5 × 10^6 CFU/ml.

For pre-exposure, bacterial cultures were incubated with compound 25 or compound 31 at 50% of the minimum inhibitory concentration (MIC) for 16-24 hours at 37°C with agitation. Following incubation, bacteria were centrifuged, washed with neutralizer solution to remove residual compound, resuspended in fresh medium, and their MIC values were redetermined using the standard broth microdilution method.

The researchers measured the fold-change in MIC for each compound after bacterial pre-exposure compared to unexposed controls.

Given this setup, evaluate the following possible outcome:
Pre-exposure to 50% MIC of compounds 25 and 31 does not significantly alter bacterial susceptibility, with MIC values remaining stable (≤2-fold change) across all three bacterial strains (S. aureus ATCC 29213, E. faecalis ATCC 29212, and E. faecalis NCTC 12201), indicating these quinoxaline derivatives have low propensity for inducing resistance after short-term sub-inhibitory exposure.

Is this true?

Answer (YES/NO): NO